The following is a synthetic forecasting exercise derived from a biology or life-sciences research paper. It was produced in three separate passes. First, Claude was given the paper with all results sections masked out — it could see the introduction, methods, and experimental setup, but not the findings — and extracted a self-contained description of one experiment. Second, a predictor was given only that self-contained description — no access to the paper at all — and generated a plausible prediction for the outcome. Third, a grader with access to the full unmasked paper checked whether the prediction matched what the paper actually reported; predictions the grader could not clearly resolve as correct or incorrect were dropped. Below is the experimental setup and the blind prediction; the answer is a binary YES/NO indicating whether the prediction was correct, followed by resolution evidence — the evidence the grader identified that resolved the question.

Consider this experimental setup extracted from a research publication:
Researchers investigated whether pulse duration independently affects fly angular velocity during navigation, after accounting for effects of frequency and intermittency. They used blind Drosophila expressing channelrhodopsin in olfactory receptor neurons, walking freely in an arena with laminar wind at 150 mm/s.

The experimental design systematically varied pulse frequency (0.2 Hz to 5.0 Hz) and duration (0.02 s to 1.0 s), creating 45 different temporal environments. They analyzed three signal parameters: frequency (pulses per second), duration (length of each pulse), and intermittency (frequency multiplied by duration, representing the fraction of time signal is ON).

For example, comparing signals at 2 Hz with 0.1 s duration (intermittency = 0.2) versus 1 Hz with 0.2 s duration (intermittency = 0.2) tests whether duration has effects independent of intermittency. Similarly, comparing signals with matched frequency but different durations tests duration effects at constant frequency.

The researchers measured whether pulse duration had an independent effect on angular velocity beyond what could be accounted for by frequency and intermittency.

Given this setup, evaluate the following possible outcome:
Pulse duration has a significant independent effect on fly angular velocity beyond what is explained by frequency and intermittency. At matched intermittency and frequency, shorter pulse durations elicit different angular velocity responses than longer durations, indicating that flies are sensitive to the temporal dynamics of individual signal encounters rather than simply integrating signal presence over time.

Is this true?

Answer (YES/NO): NO